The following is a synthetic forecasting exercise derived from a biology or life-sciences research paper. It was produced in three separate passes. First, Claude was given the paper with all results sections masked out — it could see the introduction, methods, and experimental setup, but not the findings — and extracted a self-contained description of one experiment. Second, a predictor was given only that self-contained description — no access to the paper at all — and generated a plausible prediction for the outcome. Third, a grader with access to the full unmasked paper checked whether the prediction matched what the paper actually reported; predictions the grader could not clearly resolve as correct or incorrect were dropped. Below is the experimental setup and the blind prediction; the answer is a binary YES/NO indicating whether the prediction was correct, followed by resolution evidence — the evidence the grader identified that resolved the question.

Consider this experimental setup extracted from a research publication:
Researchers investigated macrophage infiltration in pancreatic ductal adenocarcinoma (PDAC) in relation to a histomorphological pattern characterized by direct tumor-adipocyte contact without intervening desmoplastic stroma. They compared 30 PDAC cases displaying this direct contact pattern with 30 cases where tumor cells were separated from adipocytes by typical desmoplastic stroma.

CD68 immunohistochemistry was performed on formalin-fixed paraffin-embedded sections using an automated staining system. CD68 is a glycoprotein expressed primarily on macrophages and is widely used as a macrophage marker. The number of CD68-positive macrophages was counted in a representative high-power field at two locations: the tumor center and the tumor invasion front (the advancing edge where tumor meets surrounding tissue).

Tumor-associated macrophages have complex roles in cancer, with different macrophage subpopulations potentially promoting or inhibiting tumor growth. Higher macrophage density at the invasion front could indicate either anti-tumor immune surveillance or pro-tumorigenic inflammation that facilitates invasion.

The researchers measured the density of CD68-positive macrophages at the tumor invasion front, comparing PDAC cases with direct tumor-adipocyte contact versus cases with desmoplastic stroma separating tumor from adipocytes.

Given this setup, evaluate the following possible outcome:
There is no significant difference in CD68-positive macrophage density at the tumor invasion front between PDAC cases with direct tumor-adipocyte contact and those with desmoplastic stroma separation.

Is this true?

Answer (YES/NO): NO